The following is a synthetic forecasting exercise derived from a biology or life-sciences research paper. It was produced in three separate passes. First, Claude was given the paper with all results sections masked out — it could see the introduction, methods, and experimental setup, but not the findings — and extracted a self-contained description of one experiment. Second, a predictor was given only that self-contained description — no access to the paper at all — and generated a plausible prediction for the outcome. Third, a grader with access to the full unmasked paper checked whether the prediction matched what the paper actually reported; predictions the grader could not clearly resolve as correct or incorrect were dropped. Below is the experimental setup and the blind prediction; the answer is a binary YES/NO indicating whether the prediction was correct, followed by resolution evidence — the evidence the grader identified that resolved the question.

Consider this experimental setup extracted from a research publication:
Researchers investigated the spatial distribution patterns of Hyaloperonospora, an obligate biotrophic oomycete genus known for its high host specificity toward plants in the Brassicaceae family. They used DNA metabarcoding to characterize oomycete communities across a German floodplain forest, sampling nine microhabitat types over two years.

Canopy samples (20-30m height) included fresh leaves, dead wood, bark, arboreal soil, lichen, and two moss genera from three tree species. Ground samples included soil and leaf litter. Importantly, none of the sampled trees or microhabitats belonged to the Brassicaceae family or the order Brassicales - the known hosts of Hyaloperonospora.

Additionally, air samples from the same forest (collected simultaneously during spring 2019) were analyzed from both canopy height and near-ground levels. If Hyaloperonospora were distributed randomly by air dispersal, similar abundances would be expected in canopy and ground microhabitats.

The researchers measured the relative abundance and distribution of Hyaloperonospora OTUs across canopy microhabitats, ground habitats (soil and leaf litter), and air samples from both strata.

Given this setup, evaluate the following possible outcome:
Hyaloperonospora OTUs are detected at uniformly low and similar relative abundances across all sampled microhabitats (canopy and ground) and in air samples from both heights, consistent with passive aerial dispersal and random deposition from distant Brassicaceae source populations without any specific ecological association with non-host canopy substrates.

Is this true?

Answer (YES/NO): NO